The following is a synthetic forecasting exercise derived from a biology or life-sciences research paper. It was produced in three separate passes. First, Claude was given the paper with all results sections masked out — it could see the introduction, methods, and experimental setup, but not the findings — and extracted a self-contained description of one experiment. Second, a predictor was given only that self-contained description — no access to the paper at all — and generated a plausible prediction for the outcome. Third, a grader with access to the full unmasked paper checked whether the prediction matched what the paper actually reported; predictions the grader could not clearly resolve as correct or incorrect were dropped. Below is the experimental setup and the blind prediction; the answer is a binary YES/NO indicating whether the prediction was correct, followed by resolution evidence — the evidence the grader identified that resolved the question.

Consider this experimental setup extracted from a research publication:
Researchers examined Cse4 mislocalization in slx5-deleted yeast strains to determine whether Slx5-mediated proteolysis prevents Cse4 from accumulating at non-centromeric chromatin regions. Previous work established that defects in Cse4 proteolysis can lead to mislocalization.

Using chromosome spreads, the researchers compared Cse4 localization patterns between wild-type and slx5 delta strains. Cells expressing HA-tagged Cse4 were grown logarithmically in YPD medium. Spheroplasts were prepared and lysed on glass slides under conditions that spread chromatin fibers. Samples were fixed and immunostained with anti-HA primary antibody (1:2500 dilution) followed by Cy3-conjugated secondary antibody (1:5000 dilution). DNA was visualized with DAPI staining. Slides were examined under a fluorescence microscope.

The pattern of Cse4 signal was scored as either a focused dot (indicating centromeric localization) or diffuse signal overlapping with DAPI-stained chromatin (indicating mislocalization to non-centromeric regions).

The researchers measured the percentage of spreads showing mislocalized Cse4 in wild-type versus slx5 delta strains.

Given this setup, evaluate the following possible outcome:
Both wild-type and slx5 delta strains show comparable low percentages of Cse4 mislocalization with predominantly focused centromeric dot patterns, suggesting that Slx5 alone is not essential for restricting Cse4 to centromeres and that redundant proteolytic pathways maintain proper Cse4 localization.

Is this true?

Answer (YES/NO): NO